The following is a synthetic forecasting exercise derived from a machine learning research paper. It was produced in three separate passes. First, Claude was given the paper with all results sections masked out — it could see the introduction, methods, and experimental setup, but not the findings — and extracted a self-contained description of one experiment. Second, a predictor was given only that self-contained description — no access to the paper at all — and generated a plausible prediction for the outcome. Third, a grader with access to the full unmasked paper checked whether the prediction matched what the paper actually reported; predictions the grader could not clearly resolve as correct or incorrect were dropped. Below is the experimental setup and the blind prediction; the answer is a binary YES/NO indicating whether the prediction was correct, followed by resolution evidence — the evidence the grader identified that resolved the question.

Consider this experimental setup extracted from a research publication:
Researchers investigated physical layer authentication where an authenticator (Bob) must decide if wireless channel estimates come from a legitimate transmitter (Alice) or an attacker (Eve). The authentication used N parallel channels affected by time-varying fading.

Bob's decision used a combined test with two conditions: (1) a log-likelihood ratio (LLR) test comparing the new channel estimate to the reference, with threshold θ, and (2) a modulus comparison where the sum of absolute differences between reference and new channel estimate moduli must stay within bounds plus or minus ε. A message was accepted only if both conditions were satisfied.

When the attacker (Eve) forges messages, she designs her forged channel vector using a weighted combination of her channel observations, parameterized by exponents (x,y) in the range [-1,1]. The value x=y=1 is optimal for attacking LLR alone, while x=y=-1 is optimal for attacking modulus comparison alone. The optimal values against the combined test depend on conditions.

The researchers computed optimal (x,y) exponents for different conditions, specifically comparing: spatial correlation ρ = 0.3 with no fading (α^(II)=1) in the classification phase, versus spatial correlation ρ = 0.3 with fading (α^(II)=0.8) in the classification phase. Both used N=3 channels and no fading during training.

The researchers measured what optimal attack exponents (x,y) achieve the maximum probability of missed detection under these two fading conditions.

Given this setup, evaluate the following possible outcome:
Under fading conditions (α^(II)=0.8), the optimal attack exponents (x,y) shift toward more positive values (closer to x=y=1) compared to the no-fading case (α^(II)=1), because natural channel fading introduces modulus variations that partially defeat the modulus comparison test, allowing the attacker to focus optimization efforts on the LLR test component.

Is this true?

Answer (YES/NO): NO